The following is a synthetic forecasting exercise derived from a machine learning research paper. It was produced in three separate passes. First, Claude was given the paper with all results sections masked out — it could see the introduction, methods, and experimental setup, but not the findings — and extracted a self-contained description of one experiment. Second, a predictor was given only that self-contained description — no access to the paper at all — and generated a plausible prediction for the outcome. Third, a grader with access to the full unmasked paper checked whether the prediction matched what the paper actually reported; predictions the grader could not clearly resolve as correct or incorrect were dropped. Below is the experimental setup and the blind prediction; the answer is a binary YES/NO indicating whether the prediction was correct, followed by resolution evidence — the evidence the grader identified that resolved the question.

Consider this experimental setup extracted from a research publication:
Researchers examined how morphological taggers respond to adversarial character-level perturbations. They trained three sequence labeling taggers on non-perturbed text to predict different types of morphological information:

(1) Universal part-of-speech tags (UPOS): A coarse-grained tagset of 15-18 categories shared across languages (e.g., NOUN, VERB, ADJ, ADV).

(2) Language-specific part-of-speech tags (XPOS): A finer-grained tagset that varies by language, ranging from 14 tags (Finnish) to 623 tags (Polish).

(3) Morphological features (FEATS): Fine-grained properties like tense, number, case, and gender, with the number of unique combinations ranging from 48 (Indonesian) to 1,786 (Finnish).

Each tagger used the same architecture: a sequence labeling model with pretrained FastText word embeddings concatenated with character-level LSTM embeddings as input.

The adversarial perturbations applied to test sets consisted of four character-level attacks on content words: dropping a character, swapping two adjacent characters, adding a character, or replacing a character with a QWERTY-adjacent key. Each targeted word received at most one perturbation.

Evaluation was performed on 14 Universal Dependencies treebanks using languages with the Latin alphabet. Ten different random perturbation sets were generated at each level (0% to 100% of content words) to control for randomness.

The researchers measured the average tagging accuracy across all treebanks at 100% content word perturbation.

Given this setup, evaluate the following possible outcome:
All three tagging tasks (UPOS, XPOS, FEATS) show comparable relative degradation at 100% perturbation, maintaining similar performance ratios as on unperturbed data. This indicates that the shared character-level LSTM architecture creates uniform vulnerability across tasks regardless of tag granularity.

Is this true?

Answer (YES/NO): NO